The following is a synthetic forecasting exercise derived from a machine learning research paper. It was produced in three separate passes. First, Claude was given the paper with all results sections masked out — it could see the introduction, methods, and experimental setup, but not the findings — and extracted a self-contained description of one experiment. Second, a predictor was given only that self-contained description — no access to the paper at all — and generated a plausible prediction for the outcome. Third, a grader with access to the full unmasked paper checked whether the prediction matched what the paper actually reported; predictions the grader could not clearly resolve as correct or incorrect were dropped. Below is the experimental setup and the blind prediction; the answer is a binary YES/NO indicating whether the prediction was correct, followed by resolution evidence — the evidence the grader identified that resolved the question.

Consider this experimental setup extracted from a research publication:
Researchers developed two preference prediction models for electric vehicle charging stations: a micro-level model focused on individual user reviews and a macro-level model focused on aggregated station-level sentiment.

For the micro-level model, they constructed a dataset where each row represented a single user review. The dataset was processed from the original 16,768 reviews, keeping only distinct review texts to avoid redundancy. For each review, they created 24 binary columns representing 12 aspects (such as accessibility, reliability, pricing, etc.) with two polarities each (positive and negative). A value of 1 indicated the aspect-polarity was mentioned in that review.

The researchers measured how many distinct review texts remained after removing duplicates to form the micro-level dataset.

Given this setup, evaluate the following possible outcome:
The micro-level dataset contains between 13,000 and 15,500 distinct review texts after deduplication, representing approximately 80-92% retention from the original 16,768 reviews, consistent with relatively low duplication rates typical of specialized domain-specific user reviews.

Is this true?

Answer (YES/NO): YES